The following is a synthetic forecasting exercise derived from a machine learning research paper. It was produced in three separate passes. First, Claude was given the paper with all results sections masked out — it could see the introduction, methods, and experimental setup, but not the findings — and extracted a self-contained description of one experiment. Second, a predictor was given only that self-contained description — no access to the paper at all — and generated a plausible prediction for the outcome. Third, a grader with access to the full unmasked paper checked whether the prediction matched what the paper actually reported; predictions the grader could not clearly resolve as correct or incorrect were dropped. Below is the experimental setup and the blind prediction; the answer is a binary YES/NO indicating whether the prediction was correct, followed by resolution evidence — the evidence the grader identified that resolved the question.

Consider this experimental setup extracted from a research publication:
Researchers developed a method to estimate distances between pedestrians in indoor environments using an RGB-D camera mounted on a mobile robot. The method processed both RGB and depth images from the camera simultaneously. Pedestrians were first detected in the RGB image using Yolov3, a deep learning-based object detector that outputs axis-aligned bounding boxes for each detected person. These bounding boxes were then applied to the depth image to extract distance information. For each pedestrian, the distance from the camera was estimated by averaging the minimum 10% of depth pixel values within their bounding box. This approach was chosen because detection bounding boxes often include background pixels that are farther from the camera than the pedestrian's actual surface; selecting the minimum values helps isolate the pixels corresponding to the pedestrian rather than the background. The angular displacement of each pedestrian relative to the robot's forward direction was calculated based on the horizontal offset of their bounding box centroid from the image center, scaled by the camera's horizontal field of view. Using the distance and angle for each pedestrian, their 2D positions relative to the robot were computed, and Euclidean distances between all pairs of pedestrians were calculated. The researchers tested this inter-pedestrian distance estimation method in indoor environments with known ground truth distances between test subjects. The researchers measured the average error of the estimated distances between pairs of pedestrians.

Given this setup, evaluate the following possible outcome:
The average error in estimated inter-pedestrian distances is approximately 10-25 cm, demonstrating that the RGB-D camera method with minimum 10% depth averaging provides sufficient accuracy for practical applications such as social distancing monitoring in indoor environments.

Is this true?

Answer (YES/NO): NO